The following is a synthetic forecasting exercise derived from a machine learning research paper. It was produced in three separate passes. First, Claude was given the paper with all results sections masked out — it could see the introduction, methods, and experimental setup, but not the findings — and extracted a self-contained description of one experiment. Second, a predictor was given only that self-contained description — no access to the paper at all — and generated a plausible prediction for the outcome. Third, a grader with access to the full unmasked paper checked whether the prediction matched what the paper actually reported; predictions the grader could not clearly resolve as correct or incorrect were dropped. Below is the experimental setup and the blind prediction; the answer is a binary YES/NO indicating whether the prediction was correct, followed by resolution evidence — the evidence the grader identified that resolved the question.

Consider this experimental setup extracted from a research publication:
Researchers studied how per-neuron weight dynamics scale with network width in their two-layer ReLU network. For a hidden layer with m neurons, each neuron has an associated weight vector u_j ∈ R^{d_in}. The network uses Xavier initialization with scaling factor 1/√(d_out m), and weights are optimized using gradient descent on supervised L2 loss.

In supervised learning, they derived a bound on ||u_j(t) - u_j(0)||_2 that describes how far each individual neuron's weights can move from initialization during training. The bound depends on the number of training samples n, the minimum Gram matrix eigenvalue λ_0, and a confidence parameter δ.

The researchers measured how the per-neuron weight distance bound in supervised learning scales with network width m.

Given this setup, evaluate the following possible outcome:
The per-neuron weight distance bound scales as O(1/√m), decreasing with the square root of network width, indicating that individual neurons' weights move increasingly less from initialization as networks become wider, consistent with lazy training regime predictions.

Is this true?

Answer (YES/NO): YES